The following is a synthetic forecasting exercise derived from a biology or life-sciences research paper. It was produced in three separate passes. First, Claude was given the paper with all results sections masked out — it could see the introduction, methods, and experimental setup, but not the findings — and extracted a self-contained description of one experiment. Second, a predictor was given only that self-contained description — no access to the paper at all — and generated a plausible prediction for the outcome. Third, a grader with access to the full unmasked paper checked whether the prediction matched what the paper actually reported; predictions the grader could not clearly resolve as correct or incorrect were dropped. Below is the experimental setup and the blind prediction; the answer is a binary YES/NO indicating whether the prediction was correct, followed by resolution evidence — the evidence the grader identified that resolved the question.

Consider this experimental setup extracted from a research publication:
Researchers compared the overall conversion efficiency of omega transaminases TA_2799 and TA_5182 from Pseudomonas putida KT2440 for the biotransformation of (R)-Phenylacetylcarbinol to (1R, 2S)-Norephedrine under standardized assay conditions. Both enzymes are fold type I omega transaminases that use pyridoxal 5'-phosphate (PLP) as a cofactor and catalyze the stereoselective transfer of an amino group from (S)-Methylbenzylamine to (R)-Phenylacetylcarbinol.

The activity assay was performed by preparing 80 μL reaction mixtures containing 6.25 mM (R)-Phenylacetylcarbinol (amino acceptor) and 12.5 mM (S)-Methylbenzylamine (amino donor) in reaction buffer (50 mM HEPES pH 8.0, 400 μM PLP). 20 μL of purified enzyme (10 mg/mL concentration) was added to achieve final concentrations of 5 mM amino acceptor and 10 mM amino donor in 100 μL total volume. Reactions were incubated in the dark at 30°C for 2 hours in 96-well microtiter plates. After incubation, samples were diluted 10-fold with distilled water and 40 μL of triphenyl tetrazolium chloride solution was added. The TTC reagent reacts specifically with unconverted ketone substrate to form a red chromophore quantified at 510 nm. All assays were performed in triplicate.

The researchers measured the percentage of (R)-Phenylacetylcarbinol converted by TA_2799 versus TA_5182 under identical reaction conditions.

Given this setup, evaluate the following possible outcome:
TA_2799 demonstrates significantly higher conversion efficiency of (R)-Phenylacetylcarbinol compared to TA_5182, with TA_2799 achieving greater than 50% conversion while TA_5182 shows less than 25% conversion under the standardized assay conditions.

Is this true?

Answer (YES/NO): NO